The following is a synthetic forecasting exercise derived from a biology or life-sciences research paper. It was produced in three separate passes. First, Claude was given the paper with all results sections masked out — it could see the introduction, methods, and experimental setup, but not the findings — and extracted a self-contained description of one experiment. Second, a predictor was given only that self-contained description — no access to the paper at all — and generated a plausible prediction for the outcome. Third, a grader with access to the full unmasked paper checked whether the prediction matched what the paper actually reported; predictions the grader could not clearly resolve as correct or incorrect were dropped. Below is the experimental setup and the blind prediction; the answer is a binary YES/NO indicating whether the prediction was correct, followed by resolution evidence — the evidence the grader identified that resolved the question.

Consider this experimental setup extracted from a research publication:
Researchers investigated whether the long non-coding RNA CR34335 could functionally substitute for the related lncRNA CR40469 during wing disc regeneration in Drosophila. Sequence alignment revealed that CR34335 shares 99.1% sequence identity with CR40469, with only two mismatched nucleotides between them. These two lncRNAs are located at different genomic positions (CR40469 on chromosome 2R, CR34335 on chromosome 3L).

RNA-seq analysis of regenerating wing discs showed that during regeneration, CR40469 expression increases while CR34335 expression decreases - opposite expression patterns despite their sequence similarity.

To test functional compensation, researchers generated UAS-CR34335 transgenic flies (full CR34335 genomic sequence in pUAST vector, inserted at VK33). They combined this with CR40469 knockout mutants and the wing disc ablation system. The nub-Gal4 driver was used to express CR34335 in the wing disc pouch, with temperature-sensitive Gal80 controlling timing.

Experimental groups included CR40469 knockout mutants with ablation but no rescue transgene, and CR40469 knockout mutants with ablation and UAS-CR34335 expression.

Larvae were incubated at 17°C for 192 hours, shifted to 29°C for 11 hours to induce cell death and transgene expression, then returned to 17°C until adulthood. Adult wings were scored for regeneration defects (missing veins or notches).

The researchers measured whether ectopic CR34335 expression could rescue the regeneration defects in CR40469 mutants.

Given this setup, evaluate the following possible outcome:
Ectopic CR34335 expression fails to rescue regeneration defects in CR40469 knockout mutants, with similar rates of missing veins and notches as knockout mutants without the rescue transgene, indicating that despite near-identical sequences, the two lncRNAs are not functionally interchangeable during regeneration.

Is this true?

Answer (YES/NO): NO